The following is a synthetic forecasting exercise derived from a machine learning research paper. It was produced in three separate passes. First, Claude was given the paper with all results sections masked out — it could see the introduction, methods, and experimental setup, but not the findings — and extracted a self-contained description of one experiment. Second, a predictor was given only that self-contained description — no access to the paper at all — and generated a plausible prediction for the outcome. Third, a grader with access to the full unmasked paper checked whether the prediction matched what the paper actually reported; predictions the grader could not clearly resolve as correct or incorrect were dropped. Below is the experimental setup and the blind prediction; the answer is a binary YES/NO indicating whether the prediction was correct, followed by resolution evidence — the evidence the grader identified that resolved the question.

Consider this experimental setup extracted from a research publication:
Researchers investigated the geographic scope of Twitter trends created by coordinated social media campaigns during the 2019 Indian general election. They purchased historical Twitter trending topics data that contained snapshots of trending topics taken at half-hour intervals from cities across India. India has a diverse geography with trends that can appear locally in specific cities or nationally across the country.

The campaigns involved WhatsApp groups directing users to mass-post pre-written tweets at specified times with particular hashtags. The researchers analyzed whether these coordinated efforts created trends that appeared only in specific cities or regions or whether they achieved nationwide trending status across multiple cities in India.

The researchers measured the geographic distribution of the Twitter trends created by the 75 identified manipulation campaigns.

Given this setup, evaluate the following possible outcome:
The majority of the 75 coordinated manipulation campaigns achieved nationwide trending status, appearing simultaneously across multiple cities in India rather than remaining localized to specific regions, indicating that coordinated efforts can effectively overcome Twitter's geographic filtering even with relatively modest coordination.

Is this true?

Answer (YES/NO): YES